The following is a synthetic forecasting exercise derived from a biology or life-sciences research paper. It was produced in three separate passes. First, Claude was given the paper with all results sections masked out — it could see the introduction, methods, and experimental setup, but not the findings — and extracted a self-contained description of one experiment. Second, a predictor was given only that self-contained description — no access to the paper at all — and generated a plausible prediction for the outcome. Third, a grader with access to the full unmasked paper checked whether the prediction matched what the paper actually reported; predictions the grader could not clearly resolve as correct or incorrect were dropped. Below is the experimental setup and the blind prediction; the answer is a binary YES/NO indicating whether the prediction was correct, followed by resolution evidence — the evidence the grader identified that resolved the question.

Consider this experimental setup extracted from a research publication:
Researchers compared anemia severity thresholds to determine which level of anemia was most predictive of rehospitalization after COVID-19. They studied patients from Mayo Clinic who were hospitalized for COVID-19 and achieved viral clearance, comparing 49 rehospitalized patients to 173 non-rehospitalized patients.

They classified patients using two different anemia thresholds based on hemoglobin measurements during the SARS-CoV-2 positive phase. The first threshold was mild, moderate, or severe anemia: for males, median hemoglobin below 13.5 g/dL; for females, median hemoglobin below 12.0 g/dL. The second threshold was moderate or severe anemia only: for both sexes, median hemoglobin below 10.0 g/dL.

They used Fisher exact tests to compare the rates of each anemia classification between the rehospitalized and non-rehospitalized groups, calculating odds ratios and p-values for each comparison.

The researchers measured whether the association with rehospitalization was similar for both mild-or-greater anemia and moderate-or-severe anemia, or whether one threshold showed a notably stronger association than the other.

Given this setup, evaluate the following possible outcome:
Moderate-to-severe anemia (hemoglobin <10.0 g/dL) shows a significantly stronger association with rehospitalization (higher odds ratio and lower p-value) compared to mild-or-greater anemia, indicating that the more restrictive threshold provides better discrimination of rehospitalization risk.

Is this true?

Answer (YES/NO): YES